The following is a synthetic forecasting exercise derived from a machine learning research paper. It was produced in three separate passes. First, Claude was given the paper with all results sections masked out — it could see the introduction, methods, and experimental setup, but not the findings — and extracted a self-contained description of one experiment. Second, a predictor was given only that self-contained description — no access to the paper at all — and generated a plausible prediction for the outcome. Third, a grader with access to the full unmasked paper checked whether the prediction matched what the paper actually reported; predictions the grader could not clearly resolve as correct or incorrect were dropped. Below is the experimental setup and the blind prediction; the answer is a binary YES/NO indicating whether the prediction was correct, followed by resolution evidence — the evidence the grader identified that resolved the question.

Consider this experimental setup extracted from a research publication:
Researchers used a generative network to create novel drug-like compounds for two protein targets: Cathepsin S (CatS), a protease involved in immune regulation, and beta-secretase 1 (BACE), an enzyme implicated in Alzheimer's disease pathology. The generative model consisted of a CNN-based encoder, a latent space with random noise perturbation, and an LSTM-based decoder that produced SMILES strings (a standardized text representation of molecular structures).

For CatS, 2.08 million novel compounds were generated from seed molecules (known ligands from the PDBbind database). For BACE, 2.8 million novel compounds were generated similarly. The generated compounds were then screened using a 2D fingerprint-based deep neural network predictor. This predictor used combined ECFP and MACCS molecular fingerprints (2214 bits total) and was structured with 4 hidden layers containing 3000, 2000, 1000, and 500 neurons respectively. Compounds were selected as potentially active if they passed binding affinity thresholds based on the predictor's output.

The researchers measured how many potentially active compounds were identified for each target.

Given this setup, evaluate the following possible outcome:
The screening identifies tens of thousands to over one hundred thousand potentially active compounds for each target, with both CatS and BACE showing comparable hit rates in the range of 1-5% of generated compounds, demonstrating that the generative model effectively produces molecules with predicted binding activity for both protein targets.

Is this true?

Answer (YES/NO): NO